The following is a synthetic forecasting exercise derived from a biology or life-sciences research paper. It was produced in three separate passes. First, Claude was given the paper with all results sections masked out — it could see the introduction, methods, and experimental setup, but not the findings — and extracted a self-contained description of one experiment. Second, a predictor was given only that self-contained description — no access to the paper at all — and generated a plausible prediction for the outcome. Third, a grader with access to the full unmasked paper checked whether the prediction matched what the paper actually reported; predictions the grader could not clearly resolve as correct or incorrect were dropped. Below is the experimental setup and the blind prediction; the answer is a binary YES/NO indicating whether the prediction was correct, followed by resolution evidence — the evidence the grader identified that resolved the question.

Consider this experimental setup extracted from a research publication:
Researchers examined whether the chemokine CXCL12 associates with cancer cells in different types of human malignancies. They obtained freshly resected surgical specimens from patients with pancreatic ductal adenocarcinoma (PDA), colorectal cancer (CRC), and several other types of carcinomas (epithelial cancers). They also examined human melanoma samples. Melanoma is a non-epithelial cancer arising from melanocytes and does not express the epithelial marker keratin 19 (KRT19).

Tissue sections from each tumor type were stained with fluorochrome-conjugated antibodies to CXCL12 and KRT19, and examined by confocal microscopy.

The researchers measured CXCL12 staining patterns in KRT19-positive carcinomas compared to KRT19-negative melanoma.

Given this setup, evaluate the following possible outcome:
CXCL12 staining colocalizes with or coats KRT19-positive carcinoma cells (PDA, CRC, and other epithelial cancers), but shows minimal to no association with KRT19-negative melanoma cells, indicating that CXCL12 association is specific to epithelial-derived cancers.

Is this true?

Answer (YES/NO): YES